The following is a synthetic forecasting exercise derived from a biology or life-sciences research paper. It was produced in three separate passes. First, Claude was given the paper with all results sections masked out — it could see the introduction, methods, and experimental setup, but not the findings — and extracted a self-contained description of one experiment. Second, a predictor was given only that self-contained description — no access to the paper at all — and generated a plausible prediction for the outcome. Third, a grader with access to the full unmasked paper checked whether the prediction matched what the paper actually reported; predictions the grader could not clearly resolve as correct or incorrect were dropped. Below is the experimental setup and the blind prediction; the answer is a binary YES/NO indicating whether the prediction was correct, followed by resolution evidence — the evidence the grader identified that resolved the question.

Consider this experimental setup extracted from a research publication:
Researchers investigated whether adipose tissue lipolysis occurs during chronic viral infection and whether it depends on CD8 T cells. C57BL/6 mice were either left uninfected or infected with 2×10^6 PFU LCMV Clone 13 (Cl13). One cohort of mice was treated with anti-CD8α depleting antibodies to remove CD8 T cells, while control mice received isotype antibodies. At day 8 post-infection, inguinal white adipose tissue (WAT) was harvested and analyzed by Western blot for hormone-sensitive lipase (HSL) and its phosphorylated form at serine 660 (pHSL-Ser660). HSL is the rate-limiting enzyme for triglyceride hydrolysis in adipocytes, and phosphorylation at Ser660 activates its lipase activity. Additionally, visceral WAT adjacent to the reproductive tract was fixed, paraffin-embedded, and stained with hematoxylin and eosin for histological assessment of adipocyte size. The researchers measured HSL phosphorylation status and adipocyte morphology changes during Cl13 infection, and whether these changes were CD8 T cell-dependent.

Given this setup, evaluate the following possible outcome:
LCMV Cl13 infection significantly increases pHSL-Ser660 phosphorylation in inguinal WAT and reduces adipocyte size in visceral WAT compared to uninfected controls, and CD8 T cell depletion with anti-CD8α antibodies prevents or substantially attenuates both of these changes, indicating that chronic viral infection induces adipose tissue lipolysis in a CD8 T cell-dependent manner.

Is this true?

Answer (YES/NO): YES